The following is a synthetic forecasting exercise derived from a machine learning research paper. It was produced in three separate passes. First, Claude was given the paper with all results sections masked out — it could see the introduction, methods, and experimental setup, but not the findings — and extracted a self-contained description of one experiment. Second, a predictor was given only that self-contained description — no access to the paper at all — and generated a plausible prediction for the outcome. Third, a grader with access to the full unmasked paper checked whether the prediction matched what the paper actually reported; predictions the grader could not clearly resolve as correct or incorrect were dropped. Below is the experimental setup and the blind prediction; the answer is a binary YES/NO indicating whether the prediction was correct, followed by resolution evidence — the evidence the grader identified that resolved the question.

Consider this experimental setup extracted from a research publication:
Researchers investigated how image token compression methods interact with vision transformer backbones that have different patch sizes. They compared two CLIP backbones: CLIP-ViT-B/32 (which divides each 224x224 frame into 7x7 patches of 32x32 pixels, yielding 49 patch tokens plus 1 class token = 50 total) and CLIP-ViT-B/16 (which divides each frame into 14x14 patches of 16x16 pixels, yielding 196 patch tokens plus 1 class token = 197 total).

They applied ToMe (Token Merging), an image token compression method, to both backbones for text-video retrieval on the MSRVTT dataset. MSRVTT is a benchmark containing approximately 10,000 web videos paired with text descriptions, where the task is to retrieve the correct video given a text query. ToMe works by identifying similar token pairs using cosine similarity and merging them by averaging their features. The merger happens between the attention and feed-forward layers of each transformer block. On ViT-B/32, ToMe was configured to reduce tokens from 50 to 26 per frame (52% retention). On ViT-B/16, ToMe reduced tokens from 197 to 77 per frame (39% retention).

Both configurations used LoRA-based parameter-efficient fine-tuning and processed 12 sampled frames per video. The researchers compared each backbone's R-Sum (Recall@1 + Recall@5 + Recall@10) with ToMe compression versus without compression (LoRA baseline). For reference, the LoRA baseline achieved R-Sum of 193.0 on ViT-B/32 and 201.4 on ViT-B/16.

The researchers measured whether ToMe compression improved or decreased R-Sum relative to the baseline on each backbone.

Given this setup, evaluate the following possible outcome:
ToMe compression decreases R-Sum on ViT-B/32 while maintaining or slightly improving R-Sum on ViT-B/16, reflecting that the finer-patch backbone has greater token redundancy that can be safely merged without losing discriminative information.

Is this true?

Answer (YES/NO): NO